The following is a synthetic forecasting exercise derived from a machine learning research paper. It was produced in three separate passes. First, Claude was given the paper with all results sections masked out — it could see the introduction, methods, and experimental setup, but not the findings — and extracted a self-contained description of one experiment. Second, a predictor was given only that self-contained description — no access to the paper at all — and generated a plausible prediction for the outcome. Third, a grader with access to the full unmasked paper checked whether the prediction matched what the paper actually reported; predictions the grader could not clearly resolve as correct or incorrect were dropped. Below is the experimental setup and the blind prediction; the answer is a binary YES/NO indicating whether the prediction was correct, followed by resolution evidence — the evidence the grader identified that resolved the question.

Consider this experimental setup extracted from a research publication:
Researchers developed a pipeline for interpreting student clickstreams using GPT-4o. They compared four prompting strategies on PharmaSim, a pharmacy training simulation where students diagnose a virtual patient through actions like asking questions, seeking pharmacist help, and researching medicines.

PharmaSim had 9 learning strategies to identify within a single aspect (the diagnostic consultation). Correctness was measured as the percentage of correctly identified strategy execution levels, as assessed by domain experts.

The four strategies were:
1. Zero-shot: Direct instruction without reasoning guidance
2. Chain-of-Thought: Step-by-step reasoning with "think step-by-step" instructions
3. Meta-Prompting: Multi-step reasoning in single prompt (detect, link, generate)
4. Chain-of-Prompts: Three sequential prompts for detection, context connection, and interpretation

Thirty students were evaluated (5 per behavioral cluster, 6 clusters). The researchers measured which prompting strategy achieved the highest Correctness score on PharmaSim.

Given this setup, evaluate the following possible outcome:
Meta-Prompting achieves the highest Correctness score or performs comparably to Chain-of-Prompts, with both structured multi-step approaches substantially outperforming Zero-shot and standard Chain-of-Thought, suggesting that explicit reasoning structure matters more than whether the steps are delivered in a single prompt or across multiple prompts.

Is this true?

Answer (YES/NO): NO